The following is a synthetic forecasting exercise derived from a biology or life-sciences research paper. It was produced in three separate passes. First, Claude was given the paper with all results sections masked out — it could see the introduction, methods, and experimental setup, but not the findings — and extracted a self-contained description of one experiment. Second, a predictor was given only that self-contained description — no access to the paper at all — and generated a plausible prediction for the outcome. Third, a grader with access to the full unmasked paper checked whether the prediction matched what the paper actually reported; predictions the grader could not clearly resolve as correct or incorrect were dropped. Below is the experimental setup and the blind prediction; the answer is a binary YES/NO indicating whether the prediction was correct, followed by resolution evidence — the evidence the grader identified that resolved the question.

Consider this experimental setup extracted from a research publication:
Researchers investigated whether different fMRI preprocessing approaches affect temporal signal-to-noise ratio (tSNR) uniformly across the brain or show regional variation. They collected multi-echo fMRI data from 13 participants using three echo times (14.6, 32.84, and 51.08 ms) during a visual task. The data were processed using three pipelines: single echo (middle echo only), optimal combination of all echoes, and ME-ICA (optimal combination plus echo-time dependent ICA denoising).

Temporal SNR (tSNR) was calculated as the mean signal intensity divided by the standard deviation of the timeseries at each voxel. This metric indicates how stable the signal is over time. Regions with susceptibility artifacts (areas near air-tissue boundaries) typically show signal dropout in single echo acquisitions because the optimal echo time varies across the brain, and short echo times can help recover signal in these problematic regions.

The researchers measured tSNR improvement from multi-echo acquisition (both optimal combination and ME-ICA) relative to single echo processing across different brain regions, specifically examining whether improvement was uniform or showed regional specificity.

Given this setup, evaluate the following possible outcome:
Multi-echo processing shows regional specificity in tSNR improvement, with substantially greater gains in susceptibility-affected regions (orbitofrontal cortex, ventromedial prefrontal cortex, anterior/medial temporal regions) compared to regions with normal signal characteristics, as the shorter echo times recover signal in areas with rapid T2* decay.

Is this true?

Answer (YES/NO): YES